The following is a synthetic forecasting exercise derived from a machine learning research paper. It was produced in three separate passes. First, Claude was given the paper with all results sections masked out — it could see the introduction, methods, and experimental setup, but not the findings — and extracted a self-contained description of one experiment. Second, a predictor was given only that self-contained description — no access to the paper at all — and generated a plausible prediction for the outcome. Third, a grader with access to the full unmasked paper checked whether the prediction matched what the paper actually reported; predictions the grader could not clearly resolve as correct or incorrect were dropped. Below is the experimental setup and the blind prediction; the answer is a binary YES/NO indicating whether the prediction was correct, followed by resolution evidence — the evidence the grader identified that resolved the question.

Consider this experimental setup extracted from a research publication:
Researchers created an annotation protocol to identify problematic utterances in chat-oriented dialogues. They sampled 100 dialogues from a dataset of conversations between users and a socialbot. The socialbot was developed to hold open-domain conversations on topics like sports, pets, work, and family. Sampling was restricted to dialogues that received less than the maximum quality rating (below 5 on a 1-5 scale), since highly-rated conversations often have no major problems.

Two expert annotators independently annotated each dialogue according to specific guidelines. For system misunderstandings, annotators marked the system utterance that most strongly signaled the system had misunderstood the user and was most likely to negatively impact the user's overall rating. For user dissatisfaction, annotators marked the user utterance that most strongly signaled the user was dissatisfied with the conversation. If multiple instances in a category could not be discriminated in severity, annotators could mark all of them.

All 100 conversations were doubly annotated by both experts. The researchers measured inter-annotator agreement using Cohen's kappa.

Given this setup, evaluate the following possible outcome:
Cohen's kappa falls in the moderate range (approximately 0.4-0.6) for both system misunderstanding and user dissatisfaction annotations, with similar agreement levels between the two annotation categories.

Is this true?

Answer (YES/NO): NO